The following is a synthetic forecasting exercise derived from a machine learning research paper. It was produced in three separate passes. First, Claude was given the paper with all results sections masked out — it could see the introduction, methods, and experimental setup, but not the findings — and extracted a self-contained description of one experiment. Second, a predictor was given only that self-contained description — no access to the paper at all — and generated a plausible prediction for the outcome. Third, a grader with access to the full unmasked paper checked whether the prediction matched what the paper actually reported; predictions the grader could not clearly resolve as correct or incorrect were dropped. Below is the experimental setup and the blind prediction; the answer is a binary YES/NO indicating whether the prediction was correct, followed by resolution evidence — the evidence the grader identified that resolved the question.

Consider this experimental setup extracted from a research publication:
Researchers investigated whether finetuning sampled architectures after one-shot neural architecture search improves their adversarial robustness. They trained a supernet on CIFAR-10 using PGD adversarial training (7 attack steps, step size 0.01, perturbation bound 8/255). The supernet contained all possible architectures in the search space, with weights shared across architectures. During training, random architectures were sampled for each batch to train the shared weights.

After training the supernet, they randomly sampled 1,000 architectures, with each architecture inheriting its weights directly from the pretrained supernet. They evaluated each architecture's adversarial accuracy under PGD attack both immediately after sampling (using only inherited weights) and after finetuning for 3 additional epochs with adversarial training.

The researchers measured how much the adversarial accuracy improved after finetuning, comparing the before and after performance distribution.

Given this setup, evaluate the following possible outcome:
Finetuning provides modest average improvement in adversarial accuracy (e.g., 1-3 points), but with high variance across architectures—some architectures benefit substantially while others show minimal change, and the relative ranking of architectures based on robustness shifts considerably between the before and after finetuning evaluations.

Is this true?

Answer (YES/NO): NO